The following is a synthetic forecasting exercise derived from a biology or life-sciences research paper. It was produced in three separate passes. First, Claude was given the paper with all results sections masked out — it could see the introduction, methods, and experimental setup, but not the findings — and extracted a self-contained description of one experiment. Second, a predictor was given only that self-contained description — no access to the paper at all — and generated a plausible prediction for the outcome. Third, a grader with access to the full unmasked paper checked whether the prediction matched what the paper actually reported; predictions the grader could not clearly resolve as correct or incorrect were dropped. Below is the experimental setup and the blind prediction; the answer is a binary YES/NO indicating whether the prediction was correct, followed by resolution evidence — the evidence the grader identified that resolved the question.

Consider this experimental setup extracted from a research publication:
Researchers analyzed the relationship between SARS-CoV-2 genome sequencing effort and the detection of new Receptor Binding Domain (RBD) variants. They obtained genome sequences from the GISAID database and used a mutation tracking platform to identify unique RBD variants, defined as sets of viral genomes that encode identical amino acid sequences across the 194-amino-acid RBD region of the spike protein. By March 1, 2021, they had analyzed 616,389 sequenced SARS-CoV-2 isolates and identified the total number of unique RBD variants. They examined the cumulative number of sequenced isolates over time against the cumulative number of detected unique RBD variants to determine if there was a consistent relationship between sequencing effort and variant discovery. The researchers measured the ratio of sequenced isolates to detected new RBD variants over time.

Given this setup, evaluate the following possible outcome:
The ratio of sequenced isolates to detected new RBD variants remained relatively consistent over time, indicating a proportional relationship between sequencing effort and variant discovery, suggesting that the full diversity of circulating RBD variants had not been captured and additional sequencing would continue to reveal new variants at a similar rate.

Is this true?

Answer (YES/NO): YES